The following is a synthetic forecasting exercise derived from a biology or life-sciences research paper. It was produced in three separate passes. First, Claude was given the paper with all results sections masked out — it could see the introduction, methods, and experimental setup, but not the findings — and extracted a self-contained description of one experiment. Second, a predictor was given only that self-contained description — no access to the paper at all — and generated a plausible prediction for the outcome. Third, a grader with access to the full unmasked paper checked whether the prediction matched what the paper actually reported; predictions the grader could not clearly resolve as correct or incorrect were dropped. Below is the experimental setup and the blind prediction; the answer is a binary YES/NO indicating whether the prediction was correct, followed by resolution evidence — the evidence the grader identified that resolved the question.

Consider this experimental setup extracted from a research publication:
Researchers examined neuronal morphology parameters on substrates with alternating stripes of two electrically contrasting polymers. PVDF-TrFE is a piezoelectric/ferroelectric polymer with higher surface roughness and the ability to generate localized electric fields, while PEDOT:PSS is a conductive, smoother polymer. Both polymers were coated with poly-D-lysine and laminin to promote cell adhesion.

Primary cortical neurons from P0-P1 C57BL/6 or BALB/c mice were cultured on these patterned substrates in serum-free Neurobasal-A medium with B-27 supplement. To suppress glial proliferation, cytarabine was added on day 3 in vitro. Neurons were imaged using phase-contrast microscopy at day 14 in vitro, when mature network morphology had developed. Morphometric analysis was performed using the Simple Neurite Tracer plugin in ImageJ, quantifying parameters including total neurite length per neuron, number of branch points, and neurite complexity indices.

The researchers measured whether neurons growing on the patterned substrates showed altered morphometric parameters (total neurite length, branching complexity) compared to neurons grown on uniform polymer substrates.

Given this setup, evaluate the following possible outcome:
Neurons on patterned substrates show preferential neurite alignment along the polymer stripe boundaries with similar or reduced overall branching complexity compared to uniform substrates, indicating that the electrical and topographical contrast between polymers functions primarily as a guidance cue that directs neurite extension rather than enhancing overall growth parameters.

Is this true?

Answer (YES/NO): YES